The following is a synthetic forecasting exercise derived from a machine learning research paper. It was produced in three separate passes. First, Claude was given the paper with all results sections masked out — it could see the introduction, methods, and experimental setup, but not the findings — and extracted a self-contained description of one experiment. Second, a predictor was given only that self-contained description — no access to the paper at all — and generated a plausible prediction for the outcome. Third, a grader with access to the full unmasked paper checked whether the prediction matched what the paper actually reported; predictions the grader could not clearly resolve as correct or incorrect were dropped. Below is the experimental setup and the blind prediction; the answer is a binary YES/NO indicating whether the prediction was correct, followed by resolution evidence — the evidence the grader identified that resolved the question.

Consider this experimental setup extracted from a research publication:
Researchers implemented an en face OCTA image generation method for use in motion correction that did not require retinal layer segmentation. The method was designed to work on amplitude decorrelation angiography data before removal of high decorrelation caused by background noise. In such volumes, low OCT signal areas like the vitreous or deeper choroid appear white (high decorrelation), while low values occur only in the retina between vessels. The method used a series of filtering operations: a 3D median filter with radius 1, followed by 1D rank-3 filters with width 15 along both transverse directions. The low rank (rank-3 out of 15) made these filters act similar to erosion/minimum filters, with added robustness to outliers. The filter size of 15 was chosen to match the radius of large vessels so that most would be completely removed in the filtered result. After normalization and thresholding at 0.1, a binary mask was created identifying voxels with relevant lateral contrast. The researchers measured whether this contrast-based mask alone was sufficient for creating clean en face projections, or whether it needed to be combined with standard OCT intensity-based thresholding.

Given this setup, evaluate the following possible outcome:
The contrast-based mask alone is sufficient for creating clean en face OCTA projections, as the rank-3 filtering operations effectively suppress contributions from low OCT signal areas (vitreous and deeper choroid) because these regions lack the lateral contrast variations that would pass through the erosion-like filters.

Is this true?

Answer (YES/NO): NO